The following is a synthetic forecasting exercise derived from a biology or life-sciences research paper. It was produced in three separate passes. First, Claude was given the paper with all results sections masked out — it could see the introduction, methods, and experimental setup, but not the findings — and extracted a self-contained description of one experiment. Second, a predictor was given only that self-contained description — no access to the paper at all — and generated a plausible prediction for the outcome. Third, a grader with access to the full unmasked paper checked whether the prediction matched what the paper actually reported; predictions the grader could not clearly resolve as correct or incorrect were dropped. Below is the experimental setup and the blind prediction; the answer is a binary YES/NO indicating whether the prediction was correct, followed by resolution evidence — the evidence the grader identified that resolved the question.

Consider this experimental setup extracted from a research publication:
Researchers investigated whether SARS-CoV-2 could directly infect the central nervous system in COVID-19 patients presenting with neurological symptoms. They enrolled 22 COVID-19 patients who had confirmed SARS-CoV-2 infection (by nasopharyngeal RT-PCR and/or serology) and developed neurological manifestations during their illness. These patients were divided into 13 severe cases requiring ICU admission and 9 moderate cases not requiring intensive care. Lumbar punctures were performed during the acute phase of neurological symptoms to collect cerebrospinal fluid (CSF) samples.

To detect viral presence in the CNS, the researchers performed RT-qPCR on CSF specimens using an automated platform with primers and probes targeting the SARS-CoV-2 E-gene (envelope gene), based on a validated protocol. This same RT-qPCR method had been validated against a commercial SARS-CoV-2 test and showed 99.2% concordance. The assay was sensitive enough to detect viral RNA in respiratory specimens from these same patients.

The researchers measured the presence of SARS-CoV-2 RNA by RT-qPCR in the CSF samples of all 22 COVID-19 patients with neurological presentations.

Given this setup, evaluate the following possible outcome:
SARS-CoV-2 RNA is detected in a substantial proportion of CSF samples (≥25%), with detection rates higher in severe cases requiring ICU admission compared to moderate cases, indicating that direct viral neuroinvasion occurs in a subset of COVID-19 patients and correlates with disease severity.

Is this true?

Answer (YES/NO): NO